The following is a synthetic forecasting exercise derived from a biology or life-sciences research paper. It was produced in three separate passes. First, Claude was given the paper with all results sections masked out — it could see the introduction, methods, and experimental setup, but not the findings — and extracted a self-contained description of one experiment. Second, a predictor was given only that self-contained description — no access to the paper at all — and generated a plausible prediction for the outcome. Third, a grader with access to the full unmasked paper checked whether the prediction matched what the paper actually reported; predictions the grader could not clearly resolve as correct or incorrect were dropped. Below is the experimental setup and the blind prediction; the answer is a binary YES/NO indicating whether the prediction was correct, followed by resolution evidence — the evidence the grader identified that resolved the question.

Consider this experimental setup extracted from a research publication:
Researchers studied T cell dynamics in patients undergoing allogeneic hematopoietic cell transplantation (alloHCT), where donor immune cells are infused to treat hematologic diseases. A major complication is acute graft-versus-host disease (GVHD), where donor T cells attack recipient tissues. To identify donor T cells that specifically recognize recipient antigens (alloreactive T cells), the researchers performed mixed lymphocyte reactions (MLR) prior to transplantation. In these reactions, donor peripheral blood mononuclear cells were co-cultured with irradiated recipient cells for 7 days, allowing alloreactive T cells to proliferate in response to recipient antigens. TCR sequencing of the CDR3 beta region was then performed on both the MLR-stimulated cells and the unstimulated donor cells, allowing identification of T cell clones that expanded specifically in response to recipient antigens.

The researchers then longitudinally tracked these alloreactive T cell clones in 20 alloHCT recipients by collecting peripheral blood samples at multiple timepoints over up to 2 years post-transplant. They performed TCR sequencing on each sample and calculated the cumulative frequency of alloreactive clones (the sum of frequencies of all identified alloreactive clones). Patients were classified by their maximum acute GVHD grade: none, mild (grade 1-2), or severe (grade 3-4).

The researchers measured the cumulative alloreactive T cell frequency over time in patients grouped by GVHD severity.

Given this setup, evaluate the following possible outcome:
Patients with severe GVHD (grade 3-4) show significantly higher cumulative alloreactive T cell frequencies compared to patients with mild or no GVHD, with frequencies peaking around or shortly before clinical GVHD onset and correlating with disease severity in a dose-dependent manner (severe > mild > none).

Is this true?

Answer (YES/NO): NO